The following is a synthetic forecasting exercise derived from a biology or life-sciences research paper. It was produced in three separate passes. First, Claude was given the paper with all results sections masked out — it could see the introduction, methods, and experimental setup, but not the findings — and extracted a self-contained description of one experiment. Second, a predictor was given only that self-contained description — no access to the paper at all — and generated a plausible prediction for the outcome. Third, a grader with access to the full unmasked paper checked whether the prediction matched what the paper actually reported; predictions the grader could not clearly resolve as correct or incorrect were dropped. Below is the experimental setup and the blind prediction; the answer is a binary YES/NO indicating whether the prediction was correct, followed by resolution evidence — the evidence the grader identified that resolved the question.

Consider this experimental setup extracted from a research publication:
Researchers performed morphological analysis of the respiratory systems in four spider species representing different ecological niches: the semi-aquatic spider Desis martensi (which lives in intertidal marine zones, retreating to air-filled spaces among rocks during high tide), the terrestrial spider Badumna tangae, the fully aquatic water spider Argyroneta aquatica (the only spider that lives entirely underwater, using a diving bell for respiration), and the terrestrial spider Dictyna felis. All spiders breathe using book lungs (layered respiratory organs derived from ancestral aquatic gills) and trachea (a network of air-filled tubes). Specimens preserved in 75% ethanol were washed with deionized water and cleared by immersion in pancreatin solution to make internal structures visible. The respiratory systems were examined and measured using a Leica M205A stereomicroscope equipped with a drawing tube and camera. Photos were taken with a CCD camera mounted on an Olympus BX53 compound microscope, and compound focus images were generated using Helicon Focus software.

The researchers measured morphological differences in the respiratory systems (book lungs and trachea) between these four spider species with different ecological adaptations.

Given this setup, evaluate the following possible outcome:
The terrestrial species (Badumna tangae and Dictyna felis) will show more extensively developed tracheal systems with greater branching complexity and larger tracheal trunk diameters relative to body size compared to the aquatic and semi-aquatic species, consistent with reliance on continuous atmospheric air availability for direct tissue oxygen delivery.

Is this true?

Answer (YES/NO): NO